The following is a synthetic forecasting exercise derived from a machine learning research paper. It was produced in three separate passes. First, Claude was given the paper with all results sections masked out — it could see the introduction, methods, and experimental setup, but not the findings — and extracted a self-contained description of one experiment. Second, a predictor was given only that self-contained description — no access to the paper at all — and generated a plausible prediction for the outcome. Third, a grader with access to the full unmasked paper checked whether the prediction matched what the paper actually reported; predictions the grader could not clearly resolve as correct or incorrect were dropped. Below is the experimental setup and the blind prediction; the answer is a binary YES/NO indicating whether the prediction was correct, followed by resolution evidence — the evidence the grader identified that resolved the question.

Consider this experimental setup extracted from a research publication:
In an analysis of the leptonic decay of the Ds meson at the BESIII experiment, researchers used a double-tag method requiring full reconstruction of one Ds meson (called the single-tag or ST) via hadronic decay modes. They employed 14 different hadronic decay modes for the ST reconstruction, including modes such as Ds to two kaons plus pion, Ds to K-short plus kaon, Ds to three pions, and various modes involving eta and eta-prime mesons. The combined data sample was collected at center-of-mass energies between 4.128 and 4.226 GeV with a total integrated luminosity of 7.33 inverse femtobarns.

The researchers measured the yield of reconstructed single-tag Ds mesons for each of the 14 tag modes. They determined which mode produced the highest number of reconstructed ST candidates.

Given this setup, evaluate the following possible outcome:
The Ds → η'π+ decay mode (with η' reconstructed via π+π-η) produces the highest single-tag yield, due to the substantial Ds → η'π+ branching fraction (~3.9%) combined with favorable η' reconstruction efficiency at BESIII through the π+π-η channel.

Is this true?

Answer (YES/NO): NO